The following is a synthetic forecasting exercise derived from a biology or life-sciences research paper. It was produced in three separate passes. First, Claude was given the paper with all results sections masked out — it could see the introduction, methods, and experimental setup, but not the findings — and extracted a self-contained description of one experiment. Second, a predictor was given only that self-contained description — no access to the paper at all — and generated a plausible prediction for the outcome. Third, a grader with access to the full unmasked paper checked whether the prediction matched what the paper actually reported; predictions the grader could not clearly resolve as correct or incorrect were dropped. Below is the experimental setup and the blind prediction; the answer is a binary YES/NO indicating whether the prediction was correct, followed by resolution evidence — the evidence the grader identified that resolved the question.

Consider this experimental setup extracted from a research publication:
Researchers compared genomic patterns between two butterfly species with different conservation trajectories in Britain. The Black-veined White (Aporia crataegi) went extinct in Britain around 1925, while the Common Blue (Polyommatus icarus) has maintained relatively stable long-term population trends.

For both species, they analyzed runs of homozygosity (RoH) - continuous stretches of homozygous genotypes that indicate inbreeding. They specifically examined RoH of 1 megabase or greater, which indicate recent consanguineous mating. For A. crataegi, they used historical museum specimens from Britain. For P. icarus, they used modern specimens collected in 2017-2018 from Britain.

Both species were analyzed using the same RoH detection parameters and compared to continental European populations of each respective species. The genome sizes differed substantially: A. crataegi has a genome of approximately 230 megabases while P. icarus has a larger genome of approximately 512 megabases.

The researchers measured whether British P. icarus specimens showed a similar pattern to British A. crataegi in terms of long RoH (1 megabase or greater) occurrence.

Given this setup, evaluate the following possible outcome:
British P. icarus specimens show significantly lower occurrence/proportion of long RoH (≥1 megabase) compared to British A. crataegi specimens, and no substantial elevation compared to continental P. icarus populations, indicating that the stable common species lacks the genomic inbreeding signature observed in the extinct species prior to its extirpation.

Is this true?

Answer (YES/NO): YES